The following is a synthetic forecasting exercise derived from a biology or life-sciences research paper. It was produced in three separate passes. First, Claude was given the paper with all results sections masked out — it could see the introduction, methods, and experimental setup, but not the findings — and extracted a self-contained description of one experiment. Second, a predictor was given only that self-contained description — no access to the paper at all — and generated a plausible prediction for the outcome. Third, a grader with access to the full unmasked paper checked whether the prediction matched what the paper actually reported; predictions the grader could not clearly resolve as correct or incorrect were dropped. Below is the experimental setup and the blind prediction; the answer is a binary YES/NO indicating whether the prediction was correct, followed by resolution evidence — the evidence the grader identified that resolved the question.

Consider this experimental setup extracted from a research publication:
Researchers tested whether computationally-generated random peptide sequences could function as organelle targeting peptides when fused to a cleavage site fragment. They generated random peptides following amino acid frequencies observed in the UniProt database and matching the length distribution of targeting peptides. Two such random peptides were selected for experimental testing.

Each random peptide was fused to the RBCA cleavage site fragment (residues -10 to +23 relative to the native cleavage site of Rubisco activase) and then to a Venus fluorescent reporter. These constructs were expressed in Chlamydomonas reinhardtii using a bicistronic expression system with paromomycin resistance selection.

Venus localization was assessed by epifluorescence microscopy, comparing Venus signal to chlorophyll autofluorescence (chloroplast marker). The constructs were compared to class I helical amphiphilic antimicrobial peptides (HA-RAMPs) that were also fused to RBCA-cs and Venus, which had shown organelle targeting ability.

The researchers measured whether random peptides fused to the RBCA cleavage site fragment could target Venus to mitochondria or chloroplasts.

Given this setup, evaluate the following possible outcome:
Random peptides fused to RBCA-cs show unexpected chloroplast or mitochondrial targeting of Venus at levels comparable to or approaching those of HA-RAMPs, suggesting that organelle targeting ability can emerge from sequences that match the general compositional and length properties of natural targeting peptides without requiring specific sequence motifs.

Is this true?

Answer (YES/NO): NO